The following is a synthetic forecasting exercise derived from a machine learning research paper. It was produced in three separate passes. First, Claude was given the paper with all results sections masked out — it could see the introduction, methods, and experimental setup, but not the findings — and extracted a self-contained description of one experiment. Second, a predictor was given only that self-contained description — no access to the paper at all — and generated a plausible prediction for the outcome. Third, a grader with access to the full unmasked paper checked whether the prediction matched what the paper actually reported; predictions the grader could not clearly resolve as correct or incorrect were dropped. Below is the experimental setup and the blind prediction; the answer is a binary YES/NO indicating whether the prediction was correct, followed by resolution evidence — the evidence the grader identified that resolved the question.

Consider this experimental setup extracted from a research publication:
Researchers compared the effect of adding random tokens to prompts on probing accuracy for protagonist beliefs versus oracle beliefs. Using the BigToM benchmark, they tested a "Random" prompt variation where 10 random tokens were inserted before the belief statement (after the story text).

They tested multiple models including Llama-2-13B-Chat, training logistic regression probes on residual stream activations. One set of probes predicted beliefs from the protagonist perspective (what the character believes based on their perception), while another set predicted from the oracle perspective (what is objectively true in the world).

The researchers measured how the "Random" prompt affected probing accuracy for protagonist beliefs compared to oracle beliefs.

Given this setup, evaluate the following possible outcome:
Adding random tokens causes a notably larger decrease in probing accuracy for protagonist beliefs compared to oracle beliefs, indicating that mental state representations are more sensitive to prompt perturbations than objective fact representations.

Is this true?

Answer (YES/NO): YES